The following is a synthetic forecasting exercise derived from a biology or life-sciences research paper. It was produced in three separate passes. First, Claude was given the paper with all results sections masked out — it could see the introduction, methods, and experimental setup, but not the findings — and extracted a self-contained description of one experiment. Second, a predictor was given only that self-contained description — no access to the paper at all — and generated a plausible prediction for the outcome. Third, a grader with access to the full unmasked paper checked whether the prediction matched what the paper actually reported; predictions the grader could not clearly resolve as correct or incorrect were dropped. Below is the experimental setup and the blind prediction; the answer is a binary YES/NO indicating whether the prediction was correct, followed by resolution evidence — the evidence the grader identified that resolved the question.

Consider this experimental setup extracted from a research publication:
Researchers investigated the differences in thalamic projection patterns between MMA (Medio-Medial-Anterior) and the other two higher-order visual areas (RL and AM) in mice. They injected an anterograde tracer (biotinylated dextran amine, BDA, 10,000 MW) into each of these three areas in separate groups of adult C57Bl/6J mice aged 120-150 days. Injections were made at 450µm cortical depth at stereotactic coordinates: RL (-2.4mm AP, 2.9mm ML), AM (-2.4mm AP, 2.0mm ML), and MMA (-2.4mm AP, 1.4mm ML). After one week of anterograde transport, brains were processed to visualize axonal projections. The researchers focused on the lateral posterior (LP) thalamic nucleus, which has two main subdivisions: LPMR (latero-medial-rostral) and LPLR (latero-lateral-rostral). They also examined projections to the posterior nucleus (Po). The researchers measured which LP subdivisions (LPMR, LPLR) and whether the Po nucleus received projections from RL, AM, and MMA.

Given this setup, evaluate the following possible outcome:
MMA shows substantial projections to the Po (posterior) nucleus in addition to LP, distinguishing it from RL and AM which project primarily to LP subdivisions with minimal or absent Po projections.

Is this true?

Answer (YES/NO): NO